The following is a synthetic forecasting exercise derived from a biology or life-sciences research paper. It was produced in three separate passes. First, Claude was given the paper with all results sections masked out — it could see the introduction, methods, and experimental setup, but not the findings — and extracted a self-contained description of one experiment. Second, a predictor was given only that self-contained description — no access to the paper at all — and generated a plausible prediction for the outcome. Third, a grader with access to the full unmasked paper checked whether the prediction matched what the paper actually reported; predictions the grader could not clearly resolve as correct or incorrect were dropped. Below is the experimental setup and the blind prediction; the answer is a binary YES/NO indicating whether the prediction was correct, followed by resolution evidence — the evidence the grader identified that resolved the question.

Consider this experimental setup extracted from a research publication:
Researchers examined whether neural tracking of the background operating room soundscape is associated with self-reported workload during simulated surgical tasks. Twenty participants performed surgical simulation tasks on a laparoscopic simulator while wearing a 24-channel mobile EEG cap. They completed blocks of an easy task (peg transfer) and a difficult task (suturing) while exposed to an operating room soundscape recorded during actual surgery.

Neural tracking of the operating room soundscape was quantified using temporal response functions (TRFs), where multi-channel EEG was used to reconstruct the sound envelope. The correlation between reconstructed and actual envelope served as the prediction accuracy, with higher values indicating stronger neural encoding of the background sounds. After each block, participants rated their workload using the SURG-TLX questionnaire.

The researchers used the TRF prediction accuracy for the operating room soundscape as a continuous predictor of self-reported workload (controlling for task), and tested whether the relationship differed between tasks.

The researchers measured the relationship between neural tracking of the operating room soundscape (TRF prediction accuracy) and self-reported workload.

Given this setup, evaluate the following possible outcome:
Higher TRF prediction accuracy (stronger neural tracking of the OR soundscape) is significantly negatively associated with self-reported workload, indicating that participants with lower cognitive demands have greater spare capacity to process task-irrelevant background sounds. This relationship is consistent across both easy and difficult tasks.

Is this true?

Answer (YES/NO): NO